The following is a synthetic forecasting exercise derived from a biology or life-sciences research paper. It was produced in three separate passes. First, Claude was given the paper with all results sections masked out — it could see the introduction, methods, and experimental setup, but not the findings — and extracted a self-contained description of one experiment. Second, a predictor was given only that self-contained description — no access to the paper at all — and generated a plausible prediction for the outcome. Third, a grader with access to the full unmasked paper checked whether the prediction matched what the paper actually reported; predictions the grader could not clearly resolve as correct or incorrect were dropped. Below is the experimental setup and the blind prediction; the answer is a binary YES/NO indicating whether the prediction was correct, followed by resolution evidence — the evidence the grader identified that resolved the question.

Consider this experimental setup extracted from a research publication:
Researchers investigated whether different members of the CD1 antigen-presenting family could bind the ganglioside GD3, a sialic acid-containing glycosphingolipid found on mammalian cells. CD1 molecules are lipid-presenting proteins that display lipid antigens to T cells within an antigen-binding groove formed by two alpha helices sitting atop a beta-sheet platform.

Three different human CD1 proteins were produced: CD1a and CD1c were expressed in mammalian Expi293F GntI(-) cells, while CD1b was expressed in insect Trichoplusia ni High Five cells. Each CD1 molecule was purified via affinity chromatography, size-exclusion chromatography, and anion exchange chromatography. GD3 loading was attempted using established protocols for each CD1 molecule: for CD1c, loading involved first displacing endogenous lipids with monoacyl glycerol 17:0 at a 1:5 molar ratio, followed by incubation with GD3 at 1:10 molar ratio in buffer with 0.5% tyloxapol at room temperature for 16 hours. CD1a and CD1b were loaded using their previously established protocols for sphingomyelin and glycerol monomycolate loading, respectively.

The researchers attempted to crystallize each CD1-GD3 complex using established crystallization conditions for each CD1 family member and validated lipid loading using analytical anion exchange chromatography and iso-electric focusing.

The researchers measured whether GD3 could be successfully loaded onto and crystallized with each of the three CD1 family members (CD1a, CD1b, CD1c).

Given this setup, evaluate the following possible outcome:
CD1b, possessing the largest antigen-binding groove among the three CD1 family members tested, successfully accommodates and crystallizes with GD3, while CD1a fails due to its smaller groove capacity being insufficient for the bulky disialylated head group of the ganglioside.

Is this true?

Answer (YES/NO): NO